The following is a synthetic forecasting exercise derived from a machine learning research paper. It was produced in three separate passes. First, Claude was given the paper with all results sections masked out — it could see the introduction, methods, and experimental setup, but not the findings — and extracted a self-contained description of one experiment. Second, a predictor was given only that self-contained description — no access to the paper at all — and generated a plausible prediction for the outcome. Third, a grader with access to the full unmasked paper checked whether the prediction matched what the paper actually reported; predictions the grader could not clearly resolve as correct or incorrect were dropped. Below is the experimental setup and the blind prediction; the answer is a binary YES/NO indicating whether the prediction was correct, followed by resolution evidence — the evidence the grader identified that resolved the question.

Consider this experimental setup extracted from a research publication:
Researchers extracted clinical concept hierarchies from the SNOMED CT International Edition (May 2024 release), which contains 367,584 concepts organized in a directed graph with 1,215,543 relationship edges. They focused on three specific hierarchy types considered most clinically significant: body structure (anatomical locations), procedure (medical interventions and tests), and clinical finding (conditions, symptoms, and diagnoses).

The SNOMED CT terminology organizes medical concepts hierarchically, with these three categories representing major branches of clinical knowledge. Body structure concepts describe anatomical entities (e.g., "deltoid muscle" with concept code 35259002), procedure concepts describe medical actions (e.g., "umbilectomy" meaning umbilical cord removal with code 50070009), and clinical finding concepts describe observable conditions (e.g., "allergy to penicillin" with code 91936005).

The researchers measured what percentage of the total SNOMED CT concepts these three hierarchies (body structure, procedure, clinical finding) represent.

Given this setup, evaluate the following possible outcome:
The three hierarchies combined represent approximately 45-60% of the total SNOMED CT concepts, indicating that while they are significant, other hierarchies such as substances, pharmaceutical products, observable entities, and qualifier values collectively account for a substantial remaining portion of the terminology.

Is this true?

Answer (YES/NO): NO